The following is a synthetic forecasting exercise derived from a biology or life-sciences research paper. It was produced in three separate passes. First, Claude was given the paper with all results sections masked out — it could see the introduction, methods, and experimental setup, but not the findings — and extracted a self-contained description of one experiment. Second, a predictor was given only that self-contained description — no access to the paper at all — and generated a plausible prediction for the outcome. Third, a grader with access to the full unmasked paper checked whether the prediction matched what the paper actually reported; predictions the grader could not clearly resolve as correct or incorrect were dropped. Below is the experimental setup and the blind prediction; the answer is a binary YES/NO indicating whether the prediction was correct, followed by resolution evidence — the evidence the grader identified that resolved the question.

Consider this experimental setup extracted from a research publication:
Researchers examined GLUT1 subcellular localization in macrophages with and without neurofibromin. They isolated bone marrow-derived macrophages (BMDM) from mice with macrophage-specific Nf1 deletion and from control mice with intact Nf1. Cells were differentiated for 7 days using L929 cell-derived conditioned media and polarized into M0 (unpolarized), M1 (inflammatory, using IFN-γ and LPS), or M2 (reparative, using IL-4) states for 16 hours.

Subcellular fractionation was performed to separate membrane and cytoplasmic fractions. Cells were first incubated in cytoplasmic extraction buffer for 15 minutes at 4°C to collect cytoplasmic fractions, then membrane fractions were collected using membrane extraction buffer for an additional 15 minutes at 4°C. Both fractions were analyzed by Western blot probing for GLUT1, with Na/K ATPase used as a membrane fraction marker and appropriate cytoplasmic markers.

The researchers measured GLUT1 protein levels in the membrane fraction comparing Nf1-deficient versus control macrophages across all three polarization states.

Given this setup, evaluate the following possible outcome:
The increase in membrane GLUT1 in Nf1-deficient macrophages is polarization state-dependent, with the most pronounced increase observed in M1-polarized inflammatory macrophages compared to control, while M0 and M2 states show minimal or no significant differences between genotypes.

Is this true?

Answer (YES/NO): NO